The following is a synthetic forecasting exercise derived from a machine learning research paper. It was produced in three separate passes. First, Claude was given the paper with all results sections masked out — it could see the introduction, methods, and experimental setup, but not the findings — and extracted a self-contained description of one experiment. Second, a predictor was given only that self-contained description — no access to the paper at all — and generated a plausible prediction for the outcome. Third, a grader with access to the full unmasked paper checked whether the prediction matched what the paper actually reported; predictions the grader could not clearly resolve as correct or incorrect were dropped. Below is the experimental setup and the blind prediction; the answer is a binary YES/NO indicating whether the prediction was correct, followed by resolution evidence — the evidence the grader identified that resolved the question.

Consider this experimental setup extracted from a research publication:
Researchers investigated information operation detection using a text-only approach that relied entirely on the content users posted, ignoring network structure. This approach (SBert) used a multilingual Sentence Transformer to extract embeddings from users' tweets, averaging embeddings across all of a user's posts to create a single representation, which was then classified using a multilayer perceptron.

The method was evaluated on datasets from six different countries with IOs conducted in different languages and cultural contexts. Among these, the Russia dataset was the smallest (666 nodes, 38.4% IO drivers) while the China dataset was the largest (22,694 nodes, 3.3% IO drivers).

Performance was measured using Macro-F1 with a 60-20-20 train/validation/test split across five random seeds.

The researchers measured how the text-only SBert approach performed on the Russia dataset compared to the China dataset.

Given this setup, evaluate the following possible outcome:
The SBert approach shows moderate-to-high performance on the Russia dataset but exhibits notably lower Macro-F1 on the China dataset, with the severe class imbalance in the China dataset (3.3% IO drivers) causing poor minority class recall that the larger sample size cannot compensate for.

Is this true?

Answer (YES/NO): NO